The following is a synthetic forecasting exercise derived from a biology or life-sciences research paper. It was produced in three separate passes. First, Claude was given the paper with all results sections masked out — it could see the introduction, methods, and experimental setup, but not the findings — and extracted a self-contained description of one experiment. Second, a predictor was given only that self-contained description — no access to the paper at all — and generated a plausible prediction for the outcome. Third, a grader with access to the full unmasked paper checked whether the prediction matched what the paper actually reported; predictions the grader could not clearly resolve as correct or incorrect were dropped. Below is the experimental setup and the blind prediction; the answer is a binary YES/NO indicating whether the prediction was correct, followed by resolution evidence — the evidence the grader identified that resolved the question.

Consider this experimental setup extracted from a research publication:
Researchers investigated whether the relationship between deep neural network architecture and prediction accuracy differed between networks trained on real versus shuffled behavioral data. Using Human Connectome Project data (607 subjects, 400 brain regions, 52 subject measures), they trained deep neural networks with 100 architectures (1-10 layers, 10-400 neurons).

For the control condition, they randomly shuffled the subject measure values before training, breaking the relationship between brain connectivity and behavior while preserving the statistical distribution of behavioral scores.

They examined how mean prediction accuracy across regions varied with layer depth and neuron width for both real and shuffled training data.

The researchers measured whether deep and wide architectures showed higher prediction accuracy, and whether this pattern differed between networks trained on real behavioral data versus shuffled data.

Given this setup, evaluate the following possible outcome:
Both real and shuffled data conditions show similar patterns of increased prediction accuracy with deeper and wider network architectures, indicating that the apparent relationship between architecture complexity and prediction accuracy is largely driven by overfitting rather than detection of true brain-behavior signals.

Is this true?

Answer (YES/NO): NO